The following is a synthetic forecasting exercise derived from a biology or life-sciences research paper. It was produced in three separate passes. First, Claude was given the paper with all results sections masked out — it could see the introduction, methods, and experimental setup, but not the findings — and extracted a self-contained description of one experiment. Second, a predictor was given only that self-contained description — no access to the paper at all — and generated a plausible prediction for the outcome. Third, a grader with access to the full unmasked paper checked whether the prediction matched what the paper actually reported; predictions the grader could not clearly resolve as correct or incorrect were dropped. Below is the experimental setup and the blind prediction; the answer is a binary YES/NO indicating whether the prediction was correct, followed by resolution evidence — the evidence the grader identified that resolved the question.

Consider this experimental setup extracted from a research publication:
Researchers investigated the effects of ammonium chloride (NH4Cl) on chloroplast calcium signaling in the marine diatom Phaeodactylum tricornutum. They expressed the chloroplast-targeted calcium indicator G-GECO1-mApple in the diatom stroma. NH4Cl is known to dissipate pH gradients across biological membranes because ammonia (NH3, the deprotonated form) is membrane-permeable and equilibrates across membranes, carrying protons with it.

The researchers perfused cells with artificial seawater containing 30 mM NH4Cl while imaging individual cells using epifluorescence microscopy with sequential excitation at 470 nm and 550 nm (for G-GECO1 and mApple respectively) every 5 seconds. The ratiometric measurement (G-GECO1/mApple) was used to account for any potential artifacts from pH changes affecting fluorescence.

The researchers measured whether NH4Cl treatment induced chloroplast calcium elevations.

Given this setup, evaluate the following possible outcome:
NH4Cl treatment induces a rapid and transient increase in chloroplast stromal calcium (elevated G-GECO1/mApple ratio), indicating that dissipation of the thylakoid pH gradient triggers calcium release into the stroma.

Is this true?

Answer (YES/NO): NO